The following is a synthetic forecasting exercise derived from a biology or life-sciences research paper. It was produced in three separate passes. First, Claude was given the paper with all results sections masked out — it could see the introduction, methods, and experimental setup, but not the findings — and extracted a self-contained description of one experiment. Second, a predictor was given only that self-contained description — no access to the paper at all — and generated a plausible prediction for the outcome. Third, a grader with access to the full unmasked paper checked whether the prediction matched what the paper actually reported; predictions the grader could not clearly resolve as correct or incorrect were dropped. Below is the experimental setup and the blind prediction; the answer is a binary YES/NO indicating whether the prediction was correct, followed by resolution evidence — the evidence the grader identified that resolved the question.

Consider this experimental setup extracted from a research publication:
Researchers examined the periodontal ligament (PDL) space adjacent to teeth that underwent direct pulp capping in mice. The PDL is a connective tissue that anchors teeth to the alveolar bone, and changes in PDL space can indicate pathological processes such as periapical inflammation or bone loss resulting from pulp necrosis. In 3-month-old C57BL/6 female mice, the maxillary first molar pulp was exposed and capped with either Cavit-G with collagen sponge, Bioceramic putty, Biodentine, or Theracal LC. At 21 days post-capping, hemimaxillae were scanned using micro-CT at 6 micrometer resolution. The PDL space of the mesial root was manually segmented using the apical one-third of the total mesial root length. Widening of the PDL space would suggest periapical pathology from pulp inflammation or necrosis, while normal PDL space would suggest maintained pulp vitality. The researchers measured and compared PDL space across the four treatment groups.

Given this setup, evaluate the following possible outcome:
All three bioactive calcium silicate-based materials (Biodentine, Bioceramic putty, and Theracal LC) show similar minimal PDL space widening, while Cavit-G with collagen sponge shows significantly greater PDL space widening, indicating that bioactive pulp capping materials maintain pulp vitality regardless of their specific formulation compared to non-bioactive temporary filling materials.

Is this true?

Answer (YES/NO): NO